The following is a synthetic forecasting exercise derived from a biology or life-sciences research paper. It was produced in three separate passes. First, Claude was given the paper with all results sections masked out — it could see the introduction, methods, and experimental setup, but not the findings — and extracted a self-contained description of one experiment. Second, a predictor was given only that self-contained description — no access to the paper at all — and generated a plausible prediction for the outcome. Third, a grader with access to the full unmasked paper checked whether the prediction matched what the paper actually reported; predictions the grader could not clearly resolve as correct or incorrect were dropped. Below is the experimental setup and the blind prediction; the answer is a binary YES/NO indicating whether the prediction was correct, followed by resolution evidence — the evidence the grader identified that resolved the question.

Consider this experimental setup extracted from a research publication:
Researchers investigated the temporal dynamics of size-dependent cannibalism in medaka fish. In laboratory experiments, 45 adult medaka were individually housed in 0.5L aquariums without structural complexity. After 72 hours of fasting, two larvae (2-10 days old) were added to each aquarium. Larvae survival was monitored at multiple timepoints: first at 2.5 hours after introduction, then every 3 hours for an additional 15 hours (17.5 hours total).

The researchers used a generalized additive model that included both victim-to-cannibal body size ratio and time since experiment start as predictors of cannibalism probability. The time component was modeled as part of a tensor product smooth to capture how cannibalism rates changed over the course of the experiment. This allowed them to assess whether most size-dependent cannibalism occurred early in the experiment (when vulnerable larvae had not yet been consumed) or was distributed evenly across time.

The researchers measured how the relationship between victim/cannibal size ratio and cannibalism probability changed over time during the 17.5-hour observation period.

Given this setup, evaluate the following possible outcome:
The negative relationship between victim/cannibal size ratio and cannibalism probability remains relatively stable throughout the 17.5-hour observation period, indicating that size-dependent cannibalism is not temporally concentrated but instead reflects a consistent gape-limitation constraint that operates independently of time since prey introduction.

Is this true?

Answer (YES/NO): NO